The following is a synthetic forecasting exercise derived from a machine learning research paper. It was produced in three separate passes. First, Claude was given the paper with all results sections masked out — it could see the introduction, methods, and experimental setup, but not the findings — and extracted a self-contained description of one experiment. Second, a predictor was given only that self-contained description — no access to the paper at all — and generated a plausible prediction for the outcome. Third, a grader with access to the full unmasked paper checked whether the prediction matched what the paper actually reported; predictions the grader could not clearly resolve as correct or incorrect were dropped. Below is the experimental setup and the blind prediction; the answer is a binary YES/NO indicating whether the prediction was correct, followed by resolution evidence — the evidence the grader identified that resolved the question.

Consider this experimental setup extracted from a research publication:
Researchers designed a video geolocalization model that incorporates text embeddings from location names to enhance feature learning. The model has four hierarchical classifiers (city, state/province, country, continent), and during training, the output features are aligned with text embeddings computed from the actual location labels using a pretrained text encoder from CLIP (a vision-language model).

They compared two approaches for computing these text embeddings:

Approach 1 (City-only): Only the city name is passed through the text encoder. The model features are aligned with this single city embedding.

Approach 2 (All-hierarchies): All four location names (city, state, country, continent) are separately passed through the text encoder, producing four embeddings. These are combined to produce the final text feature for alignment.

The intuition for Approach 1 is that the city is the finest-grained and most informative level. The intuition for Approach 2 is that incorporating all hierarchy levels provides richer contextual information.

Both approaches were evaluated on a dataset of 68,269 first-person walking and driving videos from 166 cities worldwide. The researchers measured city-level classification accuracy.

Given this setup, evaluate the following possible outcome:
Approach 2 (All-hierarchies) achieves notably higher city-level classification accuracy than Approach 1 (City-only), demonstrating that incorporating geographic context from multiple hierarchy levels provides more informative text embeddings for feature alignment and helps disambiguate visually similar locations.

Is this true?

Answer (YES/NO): NO